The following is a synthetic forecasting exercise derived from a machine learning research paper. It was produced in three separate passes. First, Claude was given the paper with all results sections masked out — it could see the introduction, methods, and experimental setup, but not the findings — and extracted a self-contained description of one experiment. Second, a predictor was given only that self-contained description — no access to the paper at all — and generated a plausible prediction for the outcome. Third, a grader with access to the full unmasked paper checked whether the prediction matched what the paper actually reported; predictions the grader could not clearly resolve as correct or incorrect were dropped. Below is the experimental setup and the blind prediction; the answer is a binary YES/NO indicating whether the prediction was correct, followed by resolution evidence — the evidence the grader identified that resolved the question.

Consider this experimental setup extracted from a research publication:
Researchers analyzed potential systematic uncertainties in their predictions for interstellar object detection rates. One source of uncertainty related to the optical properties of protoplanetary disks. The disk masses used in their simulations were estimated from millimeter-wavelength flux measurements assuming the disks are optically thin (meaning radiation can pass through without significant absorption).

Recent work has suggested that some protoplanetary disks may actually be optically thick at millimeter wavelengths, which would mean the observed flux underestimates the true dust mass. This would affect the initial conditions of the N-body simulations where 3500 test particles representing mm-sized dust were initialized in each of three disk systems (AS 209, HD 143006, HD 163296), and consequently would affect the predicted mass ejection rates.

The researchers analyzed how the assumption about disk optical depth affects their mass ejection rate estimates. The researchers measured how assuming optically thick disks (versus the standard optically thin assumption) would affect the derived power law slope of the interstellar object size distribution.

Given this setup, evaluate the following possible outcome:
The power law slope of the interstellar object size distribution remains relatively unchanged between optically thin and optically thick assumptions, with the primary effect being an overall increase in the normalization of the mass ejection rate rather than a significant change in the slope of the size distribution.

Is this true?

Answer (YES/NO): NO